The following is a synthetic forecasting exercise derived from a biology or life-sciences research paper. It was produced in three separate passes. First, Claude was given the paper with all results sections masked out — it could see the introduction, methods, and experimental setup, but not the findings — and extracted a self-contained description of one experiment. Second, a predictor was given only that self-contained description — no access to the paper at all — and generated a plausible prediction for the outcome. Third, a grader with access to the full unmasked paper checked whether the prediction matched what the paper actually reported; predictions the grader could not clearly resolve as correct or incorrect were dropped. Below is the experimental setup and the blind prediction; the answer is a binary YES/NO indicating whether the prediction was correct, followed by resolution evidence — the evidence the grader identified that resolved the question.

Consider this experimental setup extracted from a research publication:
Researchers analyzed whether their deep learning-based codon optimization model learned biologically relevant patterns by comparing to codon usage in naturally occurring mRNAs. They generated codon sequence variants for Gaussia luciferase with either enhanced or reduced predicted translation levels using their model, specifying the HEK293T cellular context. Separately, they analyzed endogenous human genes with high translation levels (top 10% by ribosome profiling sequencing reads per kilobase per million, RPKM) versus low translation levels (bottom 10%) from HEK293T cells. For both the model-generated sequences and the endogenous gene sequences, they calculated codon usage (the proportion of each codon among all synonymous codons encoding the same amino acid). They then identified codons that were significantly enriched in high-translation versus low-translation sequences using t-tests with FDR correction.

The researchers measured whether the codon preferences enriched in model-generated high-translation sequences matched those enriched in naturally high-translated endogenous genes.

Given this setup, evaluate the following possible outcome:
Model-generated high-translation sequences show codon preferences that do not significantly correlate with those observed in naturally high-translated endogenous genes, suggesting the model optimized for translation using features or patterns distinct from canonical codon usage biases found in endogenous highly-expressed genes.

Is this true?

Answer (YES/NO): NO